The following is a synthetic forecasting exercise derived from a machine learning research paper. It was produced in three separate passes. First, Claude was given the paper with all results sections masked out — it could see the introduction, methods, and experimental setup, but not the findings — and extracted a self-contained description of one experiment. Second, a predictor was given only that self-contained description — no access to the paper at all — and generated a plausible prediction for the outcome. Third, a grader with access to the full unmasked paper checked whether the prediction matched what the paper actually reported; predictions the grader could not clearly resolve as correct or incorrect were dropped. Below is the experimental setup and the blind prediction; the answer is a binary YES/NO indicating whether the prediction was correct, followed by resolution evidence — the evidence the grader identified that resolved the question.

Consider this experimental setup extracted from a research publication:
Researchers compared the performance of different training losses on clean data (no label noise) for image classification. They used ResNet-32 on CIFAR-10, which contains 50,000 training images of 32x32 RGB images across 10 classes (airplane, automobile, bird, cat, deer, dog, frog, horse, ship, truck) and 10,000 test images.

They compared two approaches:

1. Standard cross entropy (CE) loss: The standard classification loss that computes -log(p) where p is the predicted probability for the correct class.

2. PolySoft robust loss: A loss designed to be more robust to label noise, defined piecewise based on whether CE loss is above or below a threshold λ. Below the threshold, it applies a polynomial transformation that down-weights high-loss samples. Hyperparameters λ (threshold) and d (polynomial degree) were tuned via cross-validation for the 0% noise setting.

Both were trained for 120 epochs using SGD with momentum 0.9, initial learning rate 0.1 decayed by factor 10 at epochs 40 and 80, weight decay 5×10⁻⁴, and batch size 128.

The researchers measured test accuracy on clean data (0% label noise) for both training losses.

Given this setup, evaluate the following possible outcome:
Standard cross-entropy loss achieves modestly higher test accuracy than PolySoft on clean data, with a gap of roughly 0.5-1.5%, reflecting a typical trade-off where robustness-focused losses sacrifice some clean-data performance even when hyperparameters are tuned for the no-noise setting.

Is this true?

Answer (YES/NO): YES